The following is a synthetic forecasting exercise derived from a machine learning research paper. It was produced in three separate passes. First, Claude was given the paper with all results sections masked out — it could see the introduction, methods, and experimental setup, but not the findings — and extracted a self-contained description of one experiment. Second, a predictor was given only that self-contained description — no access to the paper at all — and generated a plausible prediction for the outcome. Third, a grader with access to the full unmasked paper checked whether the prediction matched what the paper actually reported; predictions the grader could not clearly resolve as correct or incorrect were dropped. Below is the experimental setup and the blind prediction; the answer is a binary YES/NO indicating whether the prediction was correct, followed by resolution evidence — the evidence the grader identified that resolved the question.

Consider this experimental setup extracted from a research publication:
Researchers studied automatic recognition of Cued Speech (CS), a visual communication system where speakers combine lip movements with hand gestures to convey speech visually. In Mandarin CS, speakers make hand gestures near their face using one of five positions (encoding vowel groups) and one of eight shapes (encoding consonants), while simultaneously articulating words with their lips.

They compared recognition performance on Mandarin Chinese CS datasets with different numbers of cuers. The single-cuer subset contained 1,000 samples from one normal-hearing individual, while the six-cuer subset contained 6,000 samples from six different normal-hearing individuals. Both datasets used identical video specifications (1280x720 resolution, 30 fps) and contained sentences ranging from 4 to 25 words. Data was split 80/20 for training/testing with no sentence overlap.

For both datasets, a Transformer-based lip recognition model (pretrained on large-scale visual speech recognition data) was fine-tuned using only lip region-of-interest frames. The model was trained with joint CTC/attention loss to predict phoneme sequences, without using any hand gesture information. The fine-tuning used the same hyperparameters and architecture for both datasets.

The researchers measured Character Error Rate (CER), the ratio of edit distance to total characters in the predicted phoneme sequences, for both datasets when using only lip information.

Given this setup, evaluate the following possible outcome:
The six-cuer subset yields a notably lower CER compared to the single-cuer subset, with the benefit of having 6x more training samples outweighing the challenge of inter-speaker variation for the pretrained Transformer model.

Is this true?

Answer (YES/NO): NO